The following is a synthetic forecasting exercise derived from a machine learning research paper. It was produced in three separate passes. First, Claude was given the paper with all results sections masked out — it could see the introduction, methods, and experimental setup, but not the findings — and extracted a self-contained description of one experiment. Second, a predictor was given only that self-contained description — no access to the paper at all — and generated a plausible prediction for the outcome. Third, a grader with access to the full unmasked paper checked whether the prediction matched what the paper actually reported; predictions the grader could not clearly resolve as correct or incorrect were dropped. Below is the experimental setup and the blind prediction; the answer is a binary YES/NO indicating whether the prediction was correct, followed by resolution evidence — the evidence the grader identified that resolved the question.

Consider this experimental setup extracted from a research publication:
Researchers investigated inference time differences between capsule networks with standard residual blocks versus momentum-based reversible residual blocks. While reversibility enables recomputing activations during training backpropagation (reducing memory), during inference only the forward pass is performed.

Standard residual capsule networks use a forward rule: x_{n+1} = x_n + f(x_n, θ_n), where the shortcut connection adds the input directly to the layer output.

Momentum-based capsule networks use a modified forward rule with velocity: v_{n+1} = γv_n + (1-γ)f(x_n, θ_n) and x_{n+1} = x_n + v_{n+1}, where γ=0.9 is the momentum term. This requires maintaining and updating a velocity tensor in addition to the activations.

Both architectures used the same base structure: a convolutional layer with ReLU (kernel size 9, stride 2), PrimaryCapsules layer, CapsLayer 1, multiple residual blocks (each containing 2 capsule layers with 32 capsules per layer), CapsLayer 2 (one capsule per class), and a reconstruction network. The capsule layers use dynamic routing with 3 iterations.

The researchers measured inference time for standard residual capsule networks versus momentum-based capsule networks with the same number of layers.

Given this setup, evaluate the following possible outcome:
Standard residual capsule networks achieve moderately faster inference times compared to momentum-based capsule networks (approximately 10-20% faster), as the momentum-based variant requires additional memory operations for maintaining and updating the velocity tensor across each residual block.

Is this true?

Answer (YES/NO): NO